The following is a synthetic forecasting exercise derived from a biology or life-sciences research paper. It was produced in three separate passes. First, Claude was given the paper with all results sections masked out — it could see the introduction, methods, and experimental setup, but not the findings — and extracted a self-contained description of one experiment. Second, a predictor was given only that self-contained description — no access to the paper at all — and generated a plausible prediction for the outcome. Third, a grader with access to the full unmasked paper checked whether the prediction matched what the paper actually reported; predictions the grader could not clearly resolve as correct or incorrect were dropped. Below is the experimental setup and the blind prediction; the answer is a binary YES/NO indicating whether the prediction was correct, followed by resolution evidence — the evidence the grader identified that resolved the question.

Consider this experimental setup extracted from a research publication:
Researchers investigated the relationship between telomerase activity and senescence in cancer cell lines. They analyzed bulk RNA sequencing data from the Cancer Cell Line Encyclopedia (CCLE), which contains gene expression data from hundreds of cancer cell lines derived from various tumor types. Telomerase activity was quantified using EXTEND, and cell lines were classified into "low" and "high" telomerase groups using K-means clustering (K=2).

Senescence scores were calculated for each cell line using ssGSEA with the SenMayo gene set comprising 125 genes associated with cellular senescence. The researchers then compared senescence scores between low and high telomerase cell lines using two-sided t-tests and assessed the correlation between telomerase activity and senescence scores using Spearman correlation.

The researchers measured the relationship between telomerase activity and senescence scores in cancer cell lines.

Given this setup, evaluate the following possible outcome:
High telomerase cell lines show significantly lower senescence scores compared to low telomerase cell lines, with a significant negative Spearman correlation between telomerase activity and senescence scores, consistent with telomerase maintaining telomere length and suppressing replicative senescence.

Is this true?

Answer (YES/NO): YES